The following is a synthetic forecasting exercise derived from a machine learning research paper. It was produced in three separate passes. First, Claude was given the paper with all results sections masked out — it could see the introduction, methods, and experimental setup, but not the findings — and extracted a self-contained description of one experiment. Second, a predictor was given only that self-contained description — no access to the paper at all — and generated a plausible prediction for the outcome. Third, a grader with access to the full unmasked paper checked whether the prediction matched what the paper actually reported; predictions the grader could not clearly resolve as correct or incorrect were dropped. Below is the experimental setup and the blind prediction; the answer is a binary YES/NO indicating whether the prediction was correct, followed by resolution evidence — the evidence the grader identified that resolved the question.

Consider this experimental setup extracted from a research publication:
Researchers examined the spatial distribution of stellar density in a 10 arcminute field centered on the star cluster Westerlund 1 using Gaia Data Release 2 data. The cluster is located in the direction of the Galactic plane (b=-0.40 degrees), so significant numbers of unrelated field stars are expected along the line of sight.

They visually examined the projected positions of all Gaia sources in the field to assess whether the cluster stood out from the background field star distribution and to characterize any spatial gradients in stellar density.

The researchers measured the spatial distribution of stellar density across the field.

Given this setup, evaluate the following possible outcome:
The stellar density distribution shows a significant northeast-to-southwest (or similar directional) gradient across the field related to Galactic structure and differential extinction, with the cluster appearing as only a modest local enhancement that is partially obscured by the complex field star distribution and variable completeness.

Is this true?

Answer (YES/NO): NO